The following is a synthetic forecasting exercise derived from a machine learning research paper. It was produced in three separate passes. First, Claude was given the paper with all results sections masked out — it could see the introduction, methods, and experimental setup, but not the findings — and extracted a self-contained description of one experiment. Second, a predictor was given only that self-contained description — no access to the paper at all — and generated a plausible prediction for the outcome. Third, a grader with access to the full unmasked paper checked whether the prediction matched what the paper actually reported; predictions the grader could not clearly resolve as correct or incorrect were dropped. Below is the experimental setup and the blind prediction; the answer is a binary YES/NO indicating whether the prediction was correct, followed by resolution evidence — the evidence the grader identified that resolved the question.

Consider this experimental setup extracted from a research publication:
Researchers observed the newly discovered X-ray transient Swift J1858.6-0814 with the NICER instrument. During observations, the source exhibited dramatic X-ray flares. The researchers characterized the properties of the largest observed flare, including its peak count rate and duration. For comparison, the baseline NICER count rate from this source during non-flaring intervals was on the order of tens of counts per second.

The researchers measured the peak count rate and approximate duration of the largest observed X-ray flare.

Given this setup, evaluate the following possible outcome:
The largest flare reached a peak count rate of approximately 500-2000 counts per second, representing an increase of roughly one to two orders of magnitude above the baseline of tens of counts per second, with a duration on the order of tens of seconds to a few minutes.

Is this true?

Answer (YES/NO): YES